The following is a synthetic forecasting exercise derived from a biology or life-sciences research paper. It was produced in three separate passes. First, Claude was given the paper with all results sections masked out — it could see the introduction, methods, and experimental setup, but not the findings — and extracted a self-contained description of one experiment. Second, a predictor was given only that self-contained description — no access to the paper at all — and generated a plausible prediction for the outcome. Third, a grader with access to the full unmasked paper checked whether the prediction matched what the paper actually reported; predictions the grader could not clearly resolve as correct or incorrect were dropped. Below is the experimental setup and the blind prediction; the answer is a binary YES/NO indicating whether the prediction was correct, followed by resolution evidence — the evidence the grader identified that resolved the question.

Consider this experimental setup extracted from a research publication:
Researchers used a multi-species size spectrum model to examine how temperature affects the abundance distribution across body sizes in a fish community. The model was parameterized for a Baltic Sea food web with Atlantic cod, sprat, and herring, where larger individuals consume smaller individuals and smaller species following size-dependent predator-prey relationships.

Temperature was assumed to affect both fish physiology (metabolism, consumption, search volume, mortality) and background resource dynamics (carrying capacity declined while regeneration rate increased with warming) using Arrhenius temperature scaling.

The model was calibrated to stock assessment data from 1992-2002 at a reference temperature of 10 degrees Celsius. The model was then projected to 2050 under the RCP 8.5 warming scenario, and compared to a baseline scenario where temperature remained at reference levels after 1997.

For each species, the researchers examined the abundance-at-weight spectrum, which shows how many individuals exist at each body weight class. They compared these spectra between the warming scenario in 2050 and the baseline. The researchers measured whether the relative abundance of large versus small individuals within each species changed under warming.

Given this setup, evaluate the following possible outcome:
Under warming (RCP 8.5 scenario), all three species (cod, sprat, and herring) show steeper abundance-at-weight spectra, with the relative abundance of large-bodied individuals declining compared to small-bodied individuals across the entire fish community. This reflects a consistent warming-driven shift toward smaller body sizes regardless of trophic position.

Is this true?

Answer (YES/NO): NO